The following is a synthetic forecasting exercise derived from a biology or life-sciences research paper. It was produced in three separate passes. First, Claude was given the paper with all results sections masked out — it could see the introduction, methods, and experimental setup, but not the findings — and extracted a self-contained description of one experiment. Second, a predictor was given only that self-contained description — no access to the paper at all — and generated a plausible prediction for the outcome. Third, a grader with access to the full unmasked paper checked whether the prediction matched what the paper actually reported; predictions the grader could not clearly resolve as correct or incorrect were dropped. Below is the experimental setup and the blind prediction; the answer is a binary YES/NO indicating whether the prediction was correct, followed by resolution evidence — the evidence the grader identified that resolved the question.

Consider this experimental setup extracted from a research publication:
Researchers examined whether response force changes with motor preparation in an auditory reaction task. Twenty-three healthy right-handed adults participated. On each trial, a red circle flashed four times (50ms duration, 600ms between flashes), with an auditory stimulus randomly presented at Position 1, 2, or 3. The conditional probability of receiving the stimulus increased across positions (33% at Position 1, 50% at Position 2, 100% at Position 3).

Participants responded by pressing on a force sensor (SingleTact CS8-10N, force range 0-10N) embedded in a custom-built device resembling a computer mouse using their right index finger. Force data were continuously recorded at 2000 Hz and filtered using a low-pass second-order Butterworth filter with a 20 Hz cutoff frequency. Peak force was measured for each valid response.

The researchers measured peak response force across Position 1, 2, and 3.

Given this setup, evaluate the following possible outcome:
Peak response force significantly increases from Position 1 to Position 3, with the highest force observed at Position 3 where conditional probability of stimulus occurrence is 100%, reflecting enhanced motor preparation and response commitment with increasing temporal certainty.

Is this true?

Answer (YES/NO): NO